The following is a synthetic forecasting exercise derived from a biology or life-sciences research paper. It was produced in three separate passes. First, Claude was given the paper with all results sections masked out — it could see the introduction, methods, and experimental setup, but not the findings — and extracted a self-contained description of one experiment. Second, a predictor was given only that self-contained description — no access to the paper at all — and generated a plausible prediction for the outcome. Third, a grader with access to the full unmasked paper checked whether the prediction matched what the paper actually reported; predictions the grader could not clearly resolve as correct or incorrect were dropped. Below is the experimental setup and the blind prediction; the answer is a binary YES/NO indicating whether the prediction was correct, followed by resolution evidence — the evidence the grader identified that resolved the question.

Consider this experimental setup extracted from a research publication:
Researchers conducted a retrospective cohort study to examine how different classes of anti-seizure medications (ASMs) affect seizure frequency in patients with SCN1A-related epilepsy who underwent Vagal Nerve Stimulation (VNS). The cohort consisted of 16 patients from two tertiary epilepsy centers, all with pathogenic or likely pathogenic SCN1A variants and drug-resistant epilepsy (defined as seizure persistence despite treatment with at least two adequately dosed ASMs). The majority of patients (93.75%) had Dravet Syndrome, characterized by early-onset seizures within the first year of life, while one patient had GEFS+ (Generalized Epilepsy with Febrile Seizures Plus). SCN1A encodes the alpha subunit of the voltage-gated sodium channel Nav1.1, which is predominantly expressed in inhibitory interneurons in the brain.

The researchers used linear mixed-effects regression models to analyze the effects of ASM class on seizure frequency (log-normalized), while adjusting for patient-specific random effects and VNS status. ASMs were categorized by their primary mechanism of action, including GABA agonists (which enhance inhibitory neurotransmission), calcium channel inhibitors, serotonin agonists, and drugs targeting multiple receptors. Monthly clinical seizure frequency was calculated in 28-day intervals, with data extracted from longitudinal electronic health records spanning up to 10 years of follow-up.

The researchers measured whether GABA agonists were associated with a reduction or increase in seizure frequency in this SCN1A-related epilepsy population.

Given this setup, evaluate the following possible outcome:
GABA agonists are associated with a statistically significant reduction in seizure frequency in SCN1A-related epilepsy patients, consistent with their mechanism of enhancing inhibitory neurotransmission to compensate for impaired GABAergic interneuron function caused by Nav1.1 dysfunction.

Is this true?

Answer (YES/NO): NO